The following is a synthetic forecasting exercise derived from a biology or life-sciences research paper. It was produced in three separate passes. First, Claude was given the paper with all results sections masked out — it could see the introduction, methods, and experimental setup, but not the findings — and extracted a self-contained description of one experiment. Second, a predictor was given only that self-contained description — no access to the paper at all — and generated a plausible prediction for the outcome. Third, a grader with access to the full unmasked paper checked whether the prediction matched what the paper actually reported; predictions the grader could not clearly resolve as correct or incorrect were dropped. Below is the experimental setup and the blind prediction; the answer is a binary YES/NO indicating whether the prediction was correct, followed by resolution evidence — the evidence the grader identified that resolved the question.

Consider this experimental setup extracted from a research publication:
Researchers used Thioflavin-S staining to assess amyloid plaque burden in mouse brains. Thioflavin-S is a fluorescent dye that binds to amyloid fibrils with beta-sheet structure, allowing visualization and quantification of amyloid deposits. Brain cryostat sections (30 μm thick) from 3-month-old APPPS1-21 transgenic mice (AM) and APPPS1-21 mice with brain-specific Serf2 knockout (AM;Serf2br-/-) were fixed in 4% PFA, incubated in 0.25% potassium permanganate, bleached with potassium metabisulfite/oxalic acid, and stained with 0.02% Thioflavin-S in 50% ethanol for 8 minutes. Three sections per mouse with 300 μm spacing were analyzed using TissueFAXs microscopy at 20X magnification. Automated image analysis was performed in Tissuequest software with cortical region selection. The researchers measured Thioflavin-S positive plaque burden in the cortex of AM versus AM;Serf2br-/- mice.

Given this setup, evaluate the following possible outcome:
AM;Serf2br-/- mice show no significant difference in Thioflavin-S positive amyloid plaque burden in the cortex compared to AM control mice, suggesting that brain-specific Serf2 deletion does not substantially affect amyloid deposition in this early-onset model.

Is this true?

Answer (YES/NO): YES